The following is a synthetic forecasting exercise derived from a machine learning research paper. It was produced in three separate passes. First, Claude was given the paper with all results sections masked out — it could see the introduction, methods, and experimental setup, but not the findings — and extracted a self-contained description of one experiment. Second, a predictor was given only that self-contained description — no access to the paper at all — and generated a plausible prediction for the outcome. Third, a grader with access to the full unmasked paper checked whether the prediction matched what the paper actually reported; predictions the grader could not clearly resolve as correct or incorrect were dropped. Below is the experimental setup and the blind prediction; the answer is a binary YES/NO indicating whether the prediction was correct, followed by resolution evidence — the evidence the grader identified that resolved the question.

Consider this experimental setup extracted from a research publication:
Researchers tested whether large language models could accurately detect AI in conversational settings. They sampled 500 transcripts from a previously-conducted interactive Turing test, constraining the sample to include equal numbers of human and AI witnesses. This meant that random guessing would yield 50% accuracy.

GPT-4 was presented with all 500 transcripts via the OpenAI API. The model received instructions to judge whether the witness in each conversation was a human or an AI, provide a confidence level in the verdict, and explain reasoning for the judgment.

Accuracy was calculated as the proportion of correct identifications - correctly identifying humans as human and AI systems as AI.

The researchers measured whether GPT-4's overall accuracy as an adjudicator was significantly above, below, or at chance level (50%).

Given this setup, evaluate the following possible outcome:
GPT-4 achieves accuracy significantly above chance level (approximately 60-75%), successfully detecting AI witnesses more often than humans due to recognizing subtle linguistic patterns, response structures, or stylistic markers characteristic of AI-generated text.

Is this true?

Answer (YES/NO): NO